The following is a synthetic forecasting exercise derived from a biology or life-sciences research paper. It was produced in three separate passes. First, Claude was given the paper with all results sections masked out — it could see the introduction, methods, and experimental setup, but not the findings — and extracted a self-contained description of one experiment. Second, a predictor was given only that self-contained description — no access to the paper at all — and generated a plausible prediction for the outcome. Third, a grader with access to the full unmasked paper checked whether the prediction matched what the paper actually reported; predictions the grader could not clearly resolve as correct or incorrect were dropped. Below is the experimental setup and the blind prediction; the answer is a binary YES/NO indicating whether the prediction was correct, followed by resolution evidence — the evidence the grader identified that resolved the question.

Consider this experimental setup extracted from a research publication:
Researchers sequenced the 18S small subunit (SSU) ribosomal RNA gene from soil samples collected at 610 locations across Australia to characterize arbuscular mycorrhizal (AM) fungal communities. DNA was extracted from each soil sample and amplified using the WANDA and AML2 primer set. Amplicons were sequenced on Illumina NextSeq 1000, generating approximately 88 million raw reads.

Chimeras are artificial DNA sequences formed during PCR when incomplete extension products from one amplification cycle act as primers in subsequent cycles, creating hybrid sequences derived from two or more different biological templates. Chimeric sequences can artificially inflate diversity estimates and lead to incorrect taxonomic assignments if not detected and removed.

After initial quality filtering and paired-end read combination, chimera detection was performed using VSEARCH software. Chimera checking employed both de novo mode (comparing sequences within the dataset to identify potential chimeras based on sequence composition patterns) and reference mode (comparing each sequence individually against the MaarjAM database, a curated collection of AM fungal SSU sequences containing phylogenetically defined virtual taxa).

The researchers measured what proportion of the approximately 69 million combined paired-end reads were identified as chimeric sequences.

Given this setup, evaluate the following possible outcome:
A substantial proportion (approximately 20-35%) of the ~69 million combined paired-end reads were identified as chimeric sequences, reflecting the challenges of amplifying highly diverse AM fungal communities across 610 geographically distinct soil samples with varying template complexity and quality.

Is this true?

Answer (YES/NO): NO